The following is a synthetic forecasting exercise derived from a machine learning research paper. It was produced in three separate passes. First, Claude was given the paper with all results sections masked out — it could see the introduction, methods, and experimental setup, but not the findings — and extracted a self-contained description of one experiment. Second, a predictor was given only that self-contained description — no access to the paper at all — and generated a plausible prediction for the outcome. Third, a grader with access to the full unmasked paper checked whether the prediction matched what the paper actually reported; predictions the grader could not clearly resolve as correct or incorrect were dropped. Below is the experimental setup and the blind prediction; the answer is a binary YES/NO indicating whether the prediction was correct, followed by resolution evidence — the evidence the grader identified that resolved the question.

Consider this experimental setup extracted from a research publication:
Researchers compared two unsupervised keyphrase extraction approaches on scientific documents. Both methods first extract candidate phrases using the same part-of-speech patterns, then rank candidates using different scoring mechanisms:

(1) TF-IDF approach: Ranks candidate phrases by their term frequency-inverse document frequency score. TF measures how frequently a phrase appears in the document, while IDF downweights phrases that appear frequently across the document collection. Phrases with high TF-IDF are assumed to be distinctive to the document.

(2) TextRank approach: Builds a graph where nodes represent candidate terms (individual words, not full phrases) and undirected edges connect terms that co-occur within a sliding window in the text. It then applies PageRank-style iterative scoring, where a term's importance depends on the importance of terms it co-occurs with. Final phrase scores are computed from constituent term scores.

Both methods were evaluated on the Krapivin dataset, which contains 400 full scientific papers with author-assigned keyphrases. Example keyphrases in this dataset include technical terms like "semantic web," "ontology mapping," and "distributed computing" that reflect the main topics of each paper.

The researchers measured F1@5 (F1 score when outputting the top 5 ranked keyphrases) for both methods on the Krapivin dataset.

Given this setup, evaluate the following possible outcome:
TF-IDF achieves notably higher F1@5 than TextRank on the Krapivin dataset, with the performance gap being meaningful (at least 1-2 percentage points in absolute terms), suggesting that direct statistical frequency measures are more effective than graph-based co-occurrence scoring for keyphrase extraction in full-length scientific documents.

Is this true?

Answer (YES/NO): NO